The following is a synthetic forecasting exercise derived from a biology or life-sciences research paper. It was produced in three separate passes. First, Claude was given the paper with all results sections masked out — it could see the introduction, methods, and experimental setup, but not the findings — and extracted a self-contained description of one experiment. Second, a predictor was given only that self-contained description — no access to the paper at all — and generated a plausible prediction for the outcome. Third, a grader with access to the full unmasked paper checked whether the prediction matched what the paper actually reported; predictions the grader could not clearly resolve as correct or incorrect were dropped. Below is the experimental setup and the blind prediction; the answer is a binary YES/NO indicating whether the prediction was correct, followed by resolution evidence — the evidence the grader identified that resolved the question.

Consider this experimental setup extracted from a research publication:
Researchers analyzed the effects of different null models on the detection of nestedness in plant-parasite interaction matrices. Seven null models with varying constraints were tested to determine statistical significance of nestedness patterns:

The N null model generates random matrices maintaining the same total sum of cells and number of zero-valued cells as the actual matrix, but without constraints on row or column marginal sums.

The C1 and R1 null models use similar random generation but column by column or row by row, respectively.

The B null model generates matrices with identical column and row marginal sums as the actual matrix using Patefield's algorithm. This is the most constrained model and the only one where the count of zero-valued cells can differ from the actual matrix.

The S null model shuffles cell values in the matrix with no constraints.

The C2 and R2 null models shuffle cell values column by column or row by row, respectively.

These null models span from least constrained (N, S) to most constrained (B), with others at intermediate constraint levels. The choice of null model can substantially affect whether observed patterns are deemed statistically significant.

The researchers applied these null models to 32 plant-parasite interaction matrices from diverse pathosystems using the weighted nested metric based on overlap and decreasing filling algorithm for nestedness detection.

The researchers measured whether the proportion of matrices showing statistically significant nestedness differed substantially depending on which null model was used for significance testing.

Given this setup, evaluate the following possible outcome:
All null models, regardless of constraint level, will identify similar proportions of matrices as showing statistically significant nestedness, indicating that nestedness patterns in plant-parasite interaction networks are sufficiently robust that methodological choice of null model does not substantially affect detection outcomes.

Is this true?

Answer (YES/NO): NO